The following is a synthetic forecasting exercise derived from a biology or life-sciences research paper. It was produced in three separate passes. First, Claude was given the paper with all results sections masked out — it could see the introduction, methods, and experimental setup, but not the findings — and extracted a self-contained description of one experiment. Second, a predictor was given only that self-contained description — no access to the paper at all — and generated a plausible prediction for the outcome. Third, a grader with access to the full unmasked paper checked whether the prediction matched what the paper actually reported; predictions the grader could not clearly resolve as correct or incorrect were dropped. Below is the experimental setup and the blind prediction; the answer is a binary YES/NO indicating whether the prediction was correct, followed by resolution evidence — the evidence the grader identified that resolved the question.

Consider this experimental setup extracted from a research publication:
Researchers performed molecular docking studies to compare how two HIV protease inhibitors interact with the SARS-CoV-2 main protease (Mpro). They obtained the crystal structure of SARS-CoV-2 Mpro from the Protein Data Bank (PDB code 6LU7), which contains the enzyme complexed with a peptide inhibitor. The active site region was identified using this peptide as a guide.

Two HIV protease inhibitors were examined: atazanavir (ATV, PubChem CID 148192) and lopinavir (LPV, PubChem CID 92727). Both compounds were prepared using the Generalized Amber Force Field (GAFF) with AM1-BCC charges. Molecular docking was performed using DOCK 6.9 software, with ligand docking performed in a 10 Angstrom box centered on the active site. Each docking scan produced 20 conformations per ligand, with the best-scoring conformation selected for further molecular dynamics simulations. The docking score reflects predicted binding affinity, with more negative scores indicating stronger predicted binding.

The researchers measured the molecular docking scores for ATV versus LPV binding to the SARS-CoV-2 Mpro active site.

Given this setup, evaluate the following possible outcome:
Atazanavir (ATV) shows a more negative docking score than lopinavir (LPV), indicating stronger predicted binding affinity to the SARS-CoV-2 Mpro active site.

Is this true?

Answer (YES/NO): YES